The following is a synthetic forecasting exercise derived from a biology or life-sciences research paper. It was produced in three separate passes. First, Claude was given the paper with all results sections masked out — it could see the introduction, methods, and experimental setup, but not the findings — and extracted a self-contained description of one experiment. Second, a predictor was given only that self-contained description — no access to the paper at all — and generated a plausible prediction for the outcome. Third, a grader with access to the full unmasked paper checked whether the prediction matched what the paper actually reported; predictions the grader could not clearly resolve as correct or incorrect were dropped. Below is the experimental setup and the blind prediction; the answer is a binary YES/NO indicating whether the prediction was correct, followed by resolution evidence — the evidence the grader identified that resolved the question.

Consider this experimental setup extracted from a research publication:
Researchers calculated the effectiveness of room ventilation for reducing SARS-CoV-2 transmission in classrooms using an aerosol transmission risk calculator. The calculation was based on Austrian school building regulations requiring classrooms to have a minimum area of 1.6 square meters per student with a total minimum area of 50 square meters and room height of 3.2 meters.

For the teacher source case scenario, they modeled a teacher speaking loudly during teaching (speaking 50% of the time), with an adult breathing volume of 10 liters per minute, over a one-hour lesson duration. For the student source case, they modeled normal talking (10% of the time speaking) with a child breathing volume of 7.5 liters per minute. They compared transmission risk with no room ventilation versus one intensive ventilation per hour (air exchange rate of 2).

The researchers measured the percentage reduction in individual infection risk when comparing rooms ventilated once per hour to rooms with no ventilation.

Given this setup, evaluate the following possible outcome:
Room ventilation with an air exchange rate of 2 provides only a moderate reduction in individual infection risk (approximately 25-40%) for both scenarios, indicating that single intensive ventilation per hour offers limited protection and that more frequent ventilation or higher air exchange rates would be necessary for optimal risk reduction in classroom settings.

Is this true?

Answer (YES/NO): NO